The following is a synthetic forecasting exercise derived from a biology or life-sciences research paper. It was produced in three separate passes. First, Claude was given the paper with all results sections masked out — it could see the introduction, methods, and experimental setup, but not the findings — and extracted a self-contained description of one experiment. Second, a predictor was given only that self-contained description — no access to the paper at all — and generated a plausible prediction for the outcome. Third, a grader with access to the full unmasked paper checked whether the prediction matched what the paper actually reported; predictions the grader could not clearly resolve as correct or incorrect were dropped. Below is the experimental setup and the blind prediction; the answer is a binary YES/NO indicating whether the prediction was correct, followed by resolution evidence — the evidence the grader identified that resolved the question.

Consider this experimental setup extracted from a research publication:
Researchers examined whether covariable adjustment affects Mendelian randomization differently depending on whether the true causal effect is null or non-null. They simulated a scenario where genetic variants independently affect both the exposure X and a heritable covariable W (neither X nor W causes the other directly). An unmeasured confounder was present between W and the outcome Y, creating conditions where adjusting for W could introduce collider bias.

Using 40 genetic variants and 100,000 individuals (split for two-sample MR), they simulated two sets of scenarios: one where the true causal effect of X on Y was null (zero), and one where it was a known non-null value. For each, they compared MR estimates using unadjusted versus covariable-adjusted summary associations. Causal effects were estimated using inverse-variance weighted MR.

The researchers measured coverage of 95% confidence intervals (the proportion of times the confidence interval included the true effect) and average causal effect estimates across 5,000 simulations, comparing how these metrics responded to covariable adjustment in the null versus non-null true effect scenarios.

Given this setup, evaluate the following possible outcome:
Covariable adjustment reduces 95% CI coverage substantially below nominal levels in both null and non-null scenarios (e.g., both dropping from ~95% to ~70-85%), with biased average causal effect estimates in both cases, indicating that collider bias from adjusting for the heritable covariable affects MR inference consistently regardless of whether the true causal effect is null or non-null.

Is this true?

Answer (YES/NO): NO